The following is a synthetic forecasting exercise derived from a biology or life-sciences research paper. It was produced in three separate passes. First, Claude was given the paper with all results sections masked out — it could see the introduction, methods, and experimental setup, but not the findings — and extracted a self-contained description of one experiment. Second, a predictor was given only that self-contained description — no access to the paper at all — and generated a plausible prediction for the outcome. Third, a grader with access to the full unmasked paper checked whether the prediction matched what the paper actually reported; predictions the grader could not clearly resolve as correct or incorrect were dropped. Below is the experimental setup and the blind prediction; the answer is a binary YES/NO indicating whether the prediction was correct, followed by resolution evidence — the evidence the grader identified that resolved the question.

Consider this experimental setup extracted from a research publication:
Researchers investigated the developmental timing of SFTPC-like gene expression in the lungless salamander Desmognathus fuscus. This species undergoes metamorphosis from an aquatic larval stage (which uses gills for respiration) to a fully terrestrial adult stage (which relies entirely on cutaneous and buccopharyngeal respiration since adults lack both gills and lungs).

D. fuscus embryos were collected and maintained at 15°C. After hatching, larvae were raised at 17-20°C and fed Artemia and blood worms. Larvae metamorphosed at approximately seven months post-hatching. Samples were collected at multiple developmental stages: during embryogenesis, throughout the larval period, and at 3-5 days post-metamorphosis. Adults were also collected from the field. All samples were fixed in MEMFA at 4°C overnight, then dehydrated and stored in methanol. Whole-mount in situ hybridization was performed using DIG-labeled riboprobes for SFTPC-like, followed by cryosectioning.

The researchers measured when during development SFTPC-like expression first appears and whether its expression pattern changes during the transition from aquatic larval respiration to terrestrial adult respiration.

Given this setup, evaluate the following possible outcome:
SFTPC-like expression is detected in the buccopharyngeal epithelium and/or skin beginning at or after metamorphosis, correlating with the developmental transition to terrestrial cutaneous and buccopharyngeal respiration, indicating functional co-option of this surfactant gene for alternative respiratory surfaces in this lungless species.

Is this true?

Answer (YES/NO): NO